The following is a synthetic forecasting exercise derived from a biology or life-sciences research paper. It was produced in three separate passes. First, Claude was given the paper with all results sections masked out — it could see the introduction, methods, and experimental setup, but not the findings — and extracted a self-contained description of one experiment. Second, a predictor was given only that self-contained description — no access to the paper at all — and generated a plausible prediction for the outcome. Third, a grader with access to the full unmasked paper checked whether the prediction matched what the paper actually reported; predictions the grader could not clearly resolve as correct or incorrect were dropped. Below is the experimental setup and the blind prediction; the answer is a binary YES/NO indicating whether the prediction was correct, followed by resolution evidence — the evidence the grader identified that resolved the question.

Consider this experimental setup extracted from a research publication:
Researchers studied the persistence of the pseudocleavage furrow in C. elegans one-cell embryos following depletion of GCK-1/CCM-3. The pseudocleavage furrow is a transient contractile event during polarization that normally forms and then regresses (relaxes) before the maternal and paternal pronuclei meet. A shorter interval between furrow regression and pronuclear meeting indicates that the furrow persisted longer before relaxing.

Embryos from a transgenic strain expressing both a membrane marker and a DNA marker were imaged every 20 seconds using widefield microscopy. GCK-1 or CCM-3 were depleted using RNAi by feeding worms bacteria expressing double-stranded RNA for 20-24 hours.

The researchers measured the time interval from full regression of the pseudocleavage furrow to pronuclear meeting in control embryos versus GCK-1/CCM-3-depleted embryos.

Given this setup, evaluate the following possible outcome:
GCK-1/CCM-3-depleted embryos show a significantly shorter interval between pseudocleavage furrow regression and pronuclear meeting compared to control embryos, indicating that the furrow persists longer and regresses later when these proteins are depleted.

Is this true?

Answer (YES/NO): YES